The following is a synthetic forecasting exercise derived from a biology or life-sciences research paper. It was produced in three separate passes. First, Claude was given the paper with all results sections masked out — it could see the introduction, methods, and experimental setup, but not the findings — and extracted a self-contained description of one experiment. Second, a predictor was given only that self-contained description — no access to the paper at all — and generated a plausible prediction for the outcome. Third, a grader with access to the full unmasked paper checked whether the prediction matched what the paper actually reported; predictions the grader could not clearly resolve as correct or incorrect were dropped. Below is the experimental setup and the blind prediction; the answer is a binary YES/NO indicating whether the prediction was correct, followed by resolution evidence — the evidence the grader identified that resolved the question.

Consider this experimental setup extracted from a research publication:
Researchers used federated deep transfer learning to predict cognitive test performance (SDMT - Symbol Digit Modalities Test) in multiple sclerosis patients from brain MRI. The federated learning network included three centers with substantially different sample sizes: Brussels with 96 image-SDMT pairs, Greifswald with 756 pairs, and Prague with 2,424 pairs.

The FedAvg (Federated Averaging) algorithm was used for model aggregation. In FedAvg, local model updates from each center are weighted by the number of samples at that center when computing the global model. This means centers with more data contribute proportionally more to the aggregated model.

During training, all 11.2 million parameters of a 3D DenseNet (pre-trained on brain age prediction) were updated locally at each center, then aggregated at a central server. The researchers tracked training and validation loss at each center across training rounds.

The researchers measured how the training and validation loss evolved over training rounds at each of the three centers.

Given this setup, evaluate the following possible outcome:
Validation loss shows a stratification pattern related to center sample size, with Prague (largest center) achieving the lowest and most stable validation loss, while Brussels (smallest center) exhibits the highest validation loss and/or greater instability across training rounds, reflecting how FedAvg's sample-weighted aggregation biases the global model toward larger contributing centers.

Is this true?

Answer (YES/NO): YES